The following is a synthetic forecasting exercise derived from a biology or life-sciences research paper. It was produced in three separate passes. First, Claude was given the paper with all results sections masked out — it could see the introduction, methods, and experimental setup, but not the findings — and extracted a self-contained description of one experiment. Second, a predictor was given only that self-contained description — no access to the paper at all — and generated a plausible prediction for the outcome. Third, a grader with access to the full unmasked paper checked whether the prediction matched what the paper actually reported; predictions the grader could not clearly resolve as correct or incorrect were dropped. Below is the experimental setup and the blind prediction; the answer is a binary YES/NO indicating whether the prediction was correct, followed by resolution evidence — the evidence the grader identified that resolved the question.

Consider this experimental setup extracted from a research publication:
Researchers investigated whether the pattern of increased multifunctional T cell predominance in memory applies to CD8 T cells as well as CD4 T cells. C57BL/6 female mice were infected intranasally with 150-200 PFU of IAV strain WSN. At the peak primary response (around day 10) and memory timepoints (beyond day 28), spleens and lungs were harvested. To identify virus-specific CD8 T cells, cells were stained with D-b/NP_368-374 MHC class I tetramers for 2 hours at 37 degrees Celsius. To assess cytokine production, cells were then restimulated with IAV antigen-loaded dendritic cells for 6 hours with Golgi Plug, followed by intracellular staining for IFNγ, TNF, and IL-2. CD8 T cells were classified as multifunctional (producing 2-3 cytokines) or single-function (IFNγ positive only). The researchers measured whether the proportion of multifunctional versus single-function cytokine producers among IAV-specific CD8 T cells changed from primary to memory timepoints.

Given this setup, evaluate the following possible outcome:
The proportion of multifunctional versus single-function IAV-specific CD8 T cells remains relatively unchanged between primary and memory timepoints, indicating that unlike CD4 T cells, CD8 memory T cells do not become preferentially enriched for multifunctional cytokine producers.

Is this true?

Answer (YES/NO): NO